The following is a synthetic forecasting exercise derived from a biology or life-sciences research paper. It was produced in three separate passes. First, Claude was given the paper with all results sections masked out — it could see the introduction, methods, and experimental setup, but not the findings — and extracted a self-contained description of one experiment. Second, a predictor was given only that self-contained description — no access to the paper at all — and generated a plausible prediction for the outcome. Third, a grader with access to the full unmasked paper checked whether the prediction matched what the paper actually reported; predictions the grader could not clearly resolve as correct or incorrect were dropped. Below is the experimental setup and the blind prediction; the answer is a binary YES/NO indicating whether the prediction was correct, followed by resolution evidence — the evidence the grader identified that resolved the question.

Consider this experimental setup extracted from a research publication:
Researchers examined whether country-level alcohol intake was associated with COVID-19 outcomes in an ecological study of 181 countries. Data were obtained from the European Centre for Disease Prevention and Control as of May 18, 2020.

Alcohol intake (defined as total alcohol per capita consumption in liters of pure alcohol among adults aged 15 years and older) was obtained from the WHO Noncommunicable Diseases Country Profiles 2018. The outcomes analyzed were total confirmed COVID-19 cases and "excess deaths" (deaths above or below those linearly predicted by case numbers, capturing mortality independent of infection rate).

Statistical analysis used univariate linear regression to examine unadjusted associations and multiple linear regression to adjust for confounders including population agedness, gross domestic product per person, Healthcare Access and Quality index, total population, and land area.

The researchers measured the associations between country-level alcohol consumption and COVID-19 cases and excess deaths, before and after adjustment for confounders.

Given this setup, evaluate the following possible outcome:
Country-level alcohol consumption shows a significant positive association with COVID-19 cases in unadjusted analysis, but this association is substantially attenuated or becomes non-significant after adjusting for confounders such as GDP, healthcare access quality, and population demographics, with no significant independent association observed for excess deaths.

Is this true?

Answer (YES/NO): YES